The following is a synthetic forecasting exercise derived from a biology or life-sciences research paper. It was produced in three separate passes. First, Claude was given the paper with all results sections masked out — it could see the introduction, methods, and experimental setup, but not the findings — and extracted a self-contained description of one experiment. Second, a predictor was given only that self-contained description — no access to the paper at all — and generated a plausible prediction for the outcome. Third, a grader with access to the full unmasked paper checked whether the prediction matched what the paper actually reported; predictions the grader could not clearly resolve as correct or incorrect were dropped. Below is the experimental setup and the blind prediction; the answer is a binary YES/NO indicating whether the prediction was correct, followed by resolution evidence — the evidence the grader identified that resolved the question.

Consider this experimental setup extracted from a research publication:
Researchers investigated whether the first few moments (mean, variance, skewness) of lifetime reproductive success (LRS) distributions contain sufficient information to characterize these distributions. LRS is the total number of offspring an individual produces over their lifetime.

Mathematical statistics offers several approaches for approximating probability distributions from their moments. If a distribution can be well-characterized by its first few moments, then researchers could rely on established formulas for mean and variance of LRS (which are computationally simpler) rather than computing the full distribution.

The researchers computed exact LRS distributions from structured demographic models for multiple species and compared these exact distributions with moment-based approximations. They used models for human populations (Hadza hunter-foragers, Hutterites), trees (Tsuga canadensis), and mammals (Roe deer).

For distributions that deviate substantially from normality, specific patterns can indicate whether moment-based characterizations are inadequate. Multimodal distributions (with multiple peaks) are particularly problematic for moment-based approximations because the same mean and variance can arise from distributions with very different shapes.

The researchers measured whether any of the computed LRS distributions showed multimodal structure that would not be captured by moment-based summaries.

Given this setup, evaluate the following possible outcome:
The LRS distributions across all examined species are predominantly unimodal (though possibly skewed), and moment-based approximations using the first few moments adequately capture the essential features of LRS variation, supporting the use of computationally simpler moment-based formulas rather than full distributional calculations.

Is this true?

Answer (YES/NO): NO